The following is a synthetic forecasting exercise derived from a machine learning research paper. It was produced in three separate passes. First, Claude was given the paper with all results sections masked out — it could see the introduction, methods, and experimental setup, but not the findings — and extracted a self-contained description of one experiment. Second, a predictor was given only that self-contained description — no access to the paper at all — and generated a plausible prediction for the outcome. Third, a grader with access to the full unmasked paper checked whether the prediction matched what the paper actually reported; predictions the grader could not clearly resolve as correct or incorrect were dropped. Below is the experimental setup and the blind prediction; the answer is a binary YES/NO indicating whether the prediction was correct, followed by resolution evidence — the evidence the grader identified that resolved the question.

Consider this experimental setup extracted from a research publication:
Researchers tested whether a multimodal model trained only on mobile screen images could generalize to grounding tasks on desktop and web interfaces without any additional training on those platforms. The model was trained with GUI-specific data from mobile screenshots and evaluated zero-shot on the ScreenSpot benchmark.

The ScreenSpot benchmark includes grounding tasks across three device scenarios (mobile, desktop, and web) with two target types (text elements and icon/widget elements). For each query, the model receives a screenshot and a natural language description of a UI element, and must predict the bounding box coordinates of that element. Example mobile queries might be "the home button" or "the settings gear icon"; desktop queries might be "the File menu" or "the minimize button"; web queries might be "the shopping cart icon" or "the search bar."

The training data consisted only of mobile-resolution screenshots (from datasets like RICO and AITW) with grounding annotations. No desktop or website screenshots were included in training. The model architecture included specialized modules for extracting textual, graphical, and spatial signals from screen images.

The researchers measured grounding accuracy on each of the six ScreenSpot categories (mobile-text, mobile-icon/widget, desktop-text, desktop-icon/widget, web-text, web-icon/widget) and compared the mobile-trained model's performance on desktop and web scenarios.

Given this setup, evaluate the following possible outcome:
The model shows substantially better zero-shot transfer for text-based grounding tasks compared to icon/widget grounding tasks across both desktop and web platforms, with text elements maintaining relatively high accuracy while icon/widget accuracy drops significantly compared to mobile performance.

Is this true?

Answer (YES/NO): NO